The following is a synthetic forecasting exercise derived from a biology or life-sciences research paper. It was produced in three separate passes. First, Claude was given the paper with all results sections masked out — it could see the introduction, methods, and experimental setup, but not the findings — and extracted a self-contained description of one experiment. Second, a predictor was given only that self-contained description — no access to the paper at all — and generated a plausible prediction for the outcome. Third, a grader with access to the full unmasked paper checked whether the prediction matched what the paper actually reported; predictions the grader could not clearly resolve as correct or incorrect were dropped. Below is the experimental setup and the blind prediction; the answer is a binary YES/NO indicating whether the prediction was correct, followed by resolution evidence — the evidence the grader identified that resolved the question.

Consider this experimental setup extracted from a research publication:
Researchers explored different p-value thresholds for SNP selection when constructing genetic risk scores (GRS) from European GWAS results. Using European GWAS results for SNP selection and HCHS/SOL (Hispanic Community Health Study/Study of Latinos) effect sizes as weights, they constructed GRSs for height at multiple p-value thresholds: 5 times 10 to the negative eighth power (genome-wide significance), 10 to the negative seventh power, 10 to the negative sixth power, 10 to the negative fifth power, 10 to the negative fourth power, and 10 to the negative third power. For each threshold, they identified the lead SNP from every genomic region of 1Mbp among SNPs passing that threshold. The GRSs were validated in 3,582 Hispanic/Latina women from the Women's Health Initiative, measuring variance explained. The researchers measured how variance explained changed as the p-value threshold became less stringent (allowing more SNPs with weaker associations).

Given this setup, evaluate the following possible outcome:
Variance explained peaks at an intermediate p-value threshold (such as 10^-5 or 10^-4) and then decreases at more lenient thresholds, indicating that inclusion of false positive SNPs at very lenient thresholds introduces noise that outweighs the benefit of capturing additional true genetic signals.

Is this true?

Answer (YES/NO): YES